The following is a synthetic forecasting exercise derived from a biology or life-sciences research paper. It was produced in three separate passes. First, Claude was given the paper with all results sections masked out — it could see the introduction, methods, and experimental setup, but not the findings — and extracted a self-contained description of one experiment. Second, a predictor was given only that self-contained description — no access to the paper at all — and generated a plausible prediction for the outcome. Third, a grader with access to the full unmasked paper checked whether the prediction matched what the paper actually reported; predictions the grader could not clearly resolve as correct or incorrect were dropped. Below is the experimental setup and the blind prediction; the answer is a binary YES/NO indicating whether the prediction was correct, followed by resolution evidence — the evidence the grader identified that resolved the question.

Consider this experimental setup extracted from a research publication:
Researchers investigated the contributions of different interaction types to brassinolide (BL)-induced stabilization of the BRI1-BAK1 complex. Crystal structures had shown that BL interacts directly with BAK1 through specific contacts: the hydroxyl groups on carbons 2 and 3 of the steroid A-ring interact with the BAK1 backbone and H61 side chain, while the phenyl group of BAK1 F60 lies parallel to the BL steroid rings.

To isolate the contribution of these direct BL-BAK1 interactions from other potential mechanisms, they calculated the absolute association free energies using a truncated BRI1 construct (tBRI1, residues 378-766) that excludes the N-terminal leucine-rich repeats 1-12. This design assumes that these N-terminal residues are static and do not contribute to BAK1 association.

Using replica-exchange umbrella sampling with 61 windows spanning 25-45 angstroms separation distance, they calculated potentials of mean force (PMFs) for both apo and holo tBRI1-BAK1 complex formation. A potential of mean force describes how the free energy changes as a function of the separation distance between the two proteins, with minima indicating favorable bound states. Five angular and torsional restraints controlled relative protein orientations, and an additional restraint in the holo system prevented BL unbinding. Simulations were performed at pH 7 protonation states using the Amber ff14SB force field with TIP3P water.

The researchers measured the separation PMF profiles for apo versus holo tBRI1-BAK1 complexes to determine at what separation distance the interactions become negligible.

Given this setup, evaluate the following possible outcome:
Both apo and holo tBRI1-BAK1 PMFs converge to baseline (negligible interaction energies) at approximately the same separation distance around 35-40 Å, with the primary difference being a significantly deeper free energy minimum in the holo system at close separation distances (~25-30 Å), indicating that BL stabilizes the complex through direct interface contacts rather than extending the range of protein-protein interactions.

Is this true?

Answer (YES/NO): NO